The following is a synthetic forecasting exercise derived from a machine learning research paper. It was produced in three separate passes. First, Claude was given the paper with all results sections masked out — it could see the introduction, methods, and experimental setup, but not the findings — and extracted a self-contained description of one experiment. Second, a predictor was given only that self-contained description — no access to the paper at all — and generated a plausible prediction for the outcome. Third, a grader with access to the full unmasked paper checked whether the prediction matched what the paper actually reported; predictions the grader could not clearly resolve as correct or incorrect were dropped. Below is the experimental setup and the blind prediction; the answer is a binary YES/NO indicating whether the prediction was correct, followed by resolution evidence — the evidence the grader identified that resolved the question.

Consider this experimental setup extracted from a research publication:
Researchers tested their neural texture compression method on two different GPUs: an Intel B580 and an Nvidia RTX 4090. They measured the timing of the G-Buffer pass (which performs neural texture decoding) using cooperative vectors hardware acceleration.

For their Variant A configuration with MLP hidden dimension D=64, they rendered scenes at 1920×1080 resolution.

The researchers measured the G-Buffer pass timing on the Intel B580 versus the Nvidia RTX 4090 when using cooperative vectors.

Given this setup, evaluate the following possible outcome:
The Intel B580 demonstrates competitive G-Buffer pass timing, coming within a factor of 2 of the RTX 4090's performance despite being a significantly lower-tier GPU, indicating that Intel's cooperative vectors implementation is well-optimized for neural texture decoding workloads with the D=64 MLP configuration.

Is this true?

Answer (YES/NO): YES